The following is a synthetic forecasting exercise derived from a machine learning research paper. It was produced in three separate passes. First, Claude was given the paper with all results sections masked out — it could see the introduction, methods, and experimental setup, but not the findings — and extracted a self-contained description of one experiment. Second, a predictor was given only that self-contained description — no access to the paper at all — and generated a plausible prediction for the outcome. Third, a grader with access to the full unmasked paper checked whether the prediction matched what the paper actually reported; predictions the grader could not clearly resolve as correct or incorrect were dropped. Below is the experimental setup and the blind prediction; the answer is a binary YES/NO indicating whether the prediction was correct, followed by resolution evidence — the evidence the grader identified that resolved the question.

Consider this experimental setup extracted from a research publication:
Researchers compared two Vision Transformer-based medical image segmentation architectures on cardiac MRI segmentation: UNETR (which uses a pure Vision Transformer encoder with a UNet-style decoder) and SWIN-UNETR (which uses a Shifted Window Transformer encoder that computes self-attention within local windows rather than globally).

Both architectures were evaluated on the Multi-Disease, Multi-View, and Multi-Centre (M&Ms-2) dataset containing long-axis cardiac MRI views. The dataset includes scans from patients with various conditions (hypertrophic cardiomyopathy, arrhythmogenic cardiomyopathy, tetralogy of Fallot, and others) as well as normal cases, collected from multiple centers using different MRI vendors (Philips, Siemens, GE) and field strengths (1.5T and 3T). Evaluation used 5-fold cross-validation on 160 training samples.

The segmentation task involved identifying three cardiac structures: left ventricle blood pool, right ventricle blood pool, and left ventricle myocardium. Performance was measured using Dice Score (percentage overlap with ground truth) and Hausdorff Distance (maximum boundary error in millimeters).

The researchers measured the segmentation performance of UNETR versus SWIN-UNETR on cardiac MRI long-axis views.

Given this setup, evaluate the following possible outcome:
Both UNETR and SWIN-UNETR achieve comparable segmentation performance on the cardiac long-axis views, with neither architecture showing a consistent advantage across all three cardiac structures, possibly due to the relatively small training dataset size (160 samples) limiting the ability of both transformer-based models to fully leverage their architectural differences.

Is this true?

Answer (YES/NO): NO